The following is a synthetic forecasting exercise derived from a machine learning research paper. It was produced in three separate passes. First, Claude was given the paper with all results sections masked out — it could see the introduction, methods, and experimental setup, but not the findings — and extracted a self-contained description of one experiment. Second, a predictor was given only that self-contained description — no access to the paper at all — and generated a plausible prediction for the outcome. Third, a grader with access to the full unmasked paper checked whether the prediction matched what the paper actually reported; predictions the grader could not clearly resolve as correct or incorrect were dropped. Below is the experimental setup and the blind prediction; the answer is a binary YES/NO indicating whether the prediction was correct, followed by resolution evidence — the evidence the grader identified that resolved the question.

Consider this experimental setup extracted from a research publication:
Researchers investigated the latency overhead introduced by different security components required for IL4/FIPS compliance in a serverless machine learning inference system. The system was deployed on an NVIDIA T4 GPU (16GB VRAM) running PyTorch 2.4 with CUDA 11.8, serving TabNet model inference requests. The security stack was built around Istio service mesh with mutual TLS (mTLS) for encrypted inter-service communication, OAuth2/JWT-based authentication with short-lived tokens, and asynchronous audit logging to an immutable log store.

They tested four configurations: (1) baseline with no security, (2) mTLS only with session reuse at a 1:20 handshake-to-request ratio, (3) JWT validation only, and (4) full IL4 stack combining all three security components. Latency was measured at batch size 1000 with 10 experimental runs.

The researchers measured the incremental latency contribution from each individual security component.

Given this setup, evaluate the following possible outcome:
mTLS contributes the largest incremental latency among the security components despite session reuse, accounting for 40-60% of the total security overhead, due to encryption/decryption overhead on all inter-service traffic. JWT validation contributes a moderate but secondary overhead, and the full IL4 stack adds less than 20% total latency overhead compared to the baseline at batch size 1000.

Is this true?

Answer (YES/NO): NO